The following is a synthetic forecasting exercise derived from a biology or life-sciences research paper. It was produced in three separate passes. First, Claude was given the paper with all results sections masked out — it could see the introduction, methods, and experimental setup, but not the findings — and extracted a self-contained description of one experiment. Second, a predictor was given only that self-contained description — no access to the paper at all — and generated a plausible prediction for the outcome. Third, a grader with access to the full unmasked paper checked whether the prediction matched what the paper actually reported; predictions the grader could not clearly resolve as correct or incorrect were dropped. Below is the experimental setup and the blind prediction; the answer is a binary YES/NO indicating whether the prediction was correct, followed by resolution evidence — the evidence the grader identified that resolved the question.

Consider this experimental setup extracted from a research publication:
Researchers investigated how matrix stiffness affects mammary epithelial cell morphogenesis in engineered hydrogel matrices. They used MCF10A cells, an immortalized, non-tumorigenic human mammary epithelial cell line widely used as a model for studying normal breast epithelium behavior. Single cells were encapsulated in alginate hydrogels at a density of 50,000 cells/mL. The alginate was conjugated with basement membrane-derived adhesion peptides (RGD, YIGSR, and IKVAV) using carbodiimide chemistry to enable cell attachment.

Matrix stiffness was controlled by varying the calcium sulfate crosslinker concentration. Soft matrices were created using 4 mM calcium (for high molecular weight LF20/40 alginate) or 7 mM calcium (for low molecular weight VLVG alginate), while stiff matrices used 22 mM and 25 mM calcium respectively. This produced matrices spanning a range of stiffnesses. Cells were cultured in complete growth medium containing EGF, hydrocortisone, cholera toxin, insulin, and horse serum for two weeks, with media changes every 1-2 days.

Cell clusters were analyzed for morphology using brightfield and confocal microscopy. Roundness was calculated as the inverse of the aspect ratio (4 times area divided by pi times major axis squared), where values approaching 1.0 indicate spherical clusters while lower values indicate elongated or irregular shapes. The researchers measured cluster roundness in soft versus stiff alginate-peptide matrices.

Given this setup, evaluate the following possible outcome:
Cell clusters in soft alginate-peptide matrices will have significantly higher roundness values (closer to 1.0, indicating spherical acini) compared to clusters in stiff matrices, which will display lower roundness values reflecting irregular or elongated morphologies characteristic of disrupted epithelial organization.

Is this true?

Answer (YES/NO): NO